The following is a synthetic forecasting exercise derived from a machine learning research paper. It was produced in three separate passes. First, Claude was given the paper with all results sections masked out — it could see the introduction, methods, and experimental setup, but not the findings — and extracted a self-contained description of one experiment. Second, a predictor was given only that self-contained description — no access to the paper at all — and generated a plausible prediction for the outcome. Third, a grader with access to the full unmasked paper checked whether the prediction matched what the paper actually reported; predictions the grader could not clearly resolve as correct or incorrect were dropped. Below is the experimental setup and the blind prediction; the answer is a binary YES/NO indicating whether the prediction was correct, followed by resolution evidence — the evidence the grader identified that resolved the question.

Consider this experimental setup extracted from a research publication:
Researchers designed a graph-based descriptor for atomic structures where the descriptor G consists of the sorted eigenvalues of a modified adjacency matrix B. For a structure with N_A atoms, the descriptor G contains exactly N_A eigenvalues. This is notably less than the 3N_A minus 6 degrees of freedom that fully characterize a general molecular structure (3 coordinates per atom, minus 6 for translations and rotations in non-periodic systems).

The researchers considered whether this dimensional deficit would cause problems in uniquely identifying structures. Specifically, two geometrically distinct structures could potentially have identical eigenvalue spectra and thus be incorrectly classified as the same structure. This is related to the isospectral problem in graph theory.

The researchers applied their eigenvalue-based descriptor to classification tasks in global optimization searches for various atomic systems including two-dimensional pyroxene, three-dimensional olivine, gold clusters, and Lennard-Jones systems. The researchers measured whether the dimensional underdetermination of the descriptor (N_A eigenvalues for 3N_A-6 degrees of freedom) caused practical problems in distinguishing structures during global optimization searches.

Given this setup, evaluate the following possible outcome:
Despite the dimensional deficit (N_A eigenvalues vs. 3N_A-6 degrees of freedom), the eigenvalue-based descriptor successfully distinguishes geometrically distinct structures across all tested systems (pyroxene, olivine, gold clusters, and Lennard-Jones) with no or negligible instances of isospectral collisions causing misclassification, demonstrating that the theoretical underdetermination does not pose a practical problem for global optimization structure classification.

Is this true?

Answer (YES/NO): YES